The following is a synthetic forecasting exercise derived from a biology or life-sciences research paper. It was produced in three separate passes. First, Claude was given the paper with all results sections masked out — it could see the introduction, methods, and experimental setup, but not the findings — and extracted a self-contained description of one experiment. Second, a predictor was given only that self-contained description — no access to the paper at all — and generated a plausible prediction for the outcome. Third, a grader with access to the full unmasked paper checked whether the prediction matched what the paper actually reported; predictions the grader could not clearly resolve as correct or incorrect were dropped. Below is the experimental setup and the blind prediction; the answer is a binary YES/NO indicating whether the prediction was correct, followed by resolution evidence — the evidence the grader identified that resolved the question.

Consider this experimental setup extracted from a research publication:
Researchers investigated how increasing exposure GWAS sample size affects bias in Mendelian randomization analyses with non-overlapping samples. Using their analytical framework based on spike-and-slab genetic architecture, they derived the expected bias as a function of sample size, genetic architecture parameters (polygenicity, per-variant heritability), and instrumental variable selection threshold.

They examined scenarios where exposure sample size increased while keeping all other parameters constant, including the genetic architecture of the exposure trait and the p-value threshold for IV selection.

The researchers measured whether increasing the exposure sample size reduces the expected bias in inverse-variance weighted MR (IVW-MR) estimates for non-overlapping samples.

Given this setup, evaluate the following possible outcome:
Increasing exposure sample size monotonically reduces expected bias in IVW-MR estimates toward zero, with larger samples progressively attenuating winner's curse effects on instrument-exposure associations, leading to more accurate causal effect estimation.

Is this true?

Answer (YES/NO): YES